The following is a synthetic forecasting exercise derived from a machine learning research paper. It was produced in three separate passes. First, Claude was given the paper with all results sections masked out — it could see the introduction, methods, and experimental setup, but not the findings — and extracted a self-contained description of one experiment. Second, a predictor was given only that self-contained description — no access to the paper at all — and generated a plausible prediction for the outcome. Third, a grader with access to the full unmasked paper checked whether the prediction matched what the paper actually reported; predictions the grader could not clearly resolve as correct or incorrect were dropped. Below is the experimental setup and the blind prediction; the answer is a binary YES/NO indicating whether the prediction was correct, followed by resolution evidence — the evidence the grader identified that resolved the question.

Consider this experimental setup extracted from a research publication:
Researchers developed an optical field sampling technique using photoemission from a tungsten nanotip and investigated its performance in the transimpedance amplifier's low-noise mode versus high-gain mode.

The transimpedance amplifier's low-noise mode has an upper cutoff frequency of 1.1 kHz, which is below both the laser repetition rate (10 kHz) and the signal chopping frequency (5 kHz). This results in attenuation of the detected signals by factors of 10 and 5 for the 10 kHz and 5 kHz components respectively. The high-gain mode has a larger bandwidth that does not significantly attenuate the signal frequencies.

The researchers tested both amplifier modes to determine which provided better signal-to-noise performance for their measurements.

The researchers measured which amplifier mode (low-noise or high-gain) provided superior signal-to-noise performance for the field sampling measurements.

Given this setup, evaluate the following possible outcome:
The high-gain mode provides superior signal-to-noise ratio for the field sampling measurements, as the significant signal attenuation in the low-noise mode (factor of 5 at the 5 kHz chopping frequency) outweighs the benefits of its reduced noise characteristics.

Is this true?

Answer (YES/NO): NO